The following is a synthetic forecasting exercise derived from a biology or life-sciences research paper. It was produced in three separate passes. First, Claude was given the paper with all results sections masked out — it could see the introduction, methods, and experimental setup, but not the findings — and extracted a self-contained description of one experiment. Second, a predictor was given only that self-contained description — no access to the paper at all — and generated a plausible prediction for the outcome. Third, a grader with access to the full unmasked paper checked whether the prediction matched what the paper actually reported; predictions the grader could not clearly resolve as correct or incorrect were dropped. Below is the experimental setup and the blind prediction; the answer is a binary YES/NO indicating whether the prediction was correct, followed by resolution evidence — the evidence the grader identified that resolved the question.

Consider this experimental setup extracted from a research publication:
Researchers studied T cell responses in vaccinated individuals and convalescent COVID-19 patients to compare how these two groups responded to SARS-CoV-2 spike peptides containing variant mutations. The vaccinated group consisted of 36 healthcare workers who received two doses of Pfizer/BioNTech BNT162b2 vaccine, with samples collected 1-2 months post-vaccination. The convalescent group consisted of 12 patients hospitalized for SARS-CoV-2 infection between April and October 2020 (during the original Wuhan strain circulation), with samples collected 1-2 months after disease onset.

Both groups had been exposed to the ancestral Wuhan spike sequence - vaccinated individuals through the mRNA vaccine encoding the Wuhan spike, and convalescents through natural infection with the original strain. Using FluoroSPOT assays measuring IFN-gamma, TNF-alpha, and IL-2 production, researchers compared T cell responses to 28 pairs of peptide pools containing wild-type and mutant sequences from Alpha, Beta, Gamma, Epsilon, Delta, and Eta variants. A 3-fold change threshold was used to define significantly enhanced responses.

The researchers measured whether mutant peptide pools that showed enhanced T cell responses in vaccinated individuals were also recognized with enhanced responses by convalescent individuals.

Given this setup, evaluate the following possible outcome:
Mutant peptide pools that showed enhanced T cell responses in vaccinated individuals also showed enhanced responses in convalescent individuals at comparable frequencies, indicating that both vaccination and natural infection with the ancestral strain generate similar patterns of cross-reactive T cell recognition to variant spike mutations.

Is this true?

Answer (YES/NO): YES